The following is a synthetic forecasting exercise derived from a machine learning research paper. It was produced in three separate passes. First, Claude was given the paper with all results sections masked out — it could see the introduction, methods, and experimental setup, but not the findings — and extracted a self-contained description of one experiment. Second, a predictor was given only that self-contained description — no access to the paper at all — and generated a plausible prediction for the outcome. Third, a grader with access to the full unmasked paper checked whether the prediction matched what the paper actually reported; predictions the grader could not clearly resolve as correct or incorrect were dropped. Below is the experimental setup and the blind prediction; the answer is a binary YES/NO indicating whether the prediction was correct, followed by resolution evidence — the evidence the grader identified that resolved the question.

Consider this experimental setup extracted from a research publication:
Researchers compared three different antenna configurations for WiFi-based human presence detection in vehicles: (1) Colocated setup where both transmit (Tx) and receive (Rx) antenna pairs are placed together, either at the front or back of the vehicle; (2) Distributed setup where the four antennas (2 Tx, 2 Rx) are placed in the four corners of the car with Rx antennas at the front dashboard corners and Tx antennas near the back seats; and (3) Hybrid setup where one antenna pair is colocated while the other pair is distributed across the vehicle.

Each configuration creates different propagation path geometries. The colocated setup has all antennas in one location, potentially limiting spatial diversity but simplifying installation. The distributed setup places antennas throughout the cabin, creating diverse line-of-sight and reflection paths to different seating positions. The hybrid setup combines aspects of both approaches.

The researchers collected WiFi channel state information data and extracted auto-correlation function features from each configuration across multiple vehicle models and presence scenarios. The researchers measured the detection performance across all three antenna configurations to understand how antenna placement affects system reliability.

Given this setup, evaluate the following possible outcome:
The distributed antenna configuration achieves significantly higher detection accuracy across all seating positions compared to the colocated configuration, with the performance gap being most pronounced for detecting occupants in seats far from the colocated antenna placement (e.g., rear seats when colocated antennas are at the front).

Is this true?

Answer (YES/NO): NO